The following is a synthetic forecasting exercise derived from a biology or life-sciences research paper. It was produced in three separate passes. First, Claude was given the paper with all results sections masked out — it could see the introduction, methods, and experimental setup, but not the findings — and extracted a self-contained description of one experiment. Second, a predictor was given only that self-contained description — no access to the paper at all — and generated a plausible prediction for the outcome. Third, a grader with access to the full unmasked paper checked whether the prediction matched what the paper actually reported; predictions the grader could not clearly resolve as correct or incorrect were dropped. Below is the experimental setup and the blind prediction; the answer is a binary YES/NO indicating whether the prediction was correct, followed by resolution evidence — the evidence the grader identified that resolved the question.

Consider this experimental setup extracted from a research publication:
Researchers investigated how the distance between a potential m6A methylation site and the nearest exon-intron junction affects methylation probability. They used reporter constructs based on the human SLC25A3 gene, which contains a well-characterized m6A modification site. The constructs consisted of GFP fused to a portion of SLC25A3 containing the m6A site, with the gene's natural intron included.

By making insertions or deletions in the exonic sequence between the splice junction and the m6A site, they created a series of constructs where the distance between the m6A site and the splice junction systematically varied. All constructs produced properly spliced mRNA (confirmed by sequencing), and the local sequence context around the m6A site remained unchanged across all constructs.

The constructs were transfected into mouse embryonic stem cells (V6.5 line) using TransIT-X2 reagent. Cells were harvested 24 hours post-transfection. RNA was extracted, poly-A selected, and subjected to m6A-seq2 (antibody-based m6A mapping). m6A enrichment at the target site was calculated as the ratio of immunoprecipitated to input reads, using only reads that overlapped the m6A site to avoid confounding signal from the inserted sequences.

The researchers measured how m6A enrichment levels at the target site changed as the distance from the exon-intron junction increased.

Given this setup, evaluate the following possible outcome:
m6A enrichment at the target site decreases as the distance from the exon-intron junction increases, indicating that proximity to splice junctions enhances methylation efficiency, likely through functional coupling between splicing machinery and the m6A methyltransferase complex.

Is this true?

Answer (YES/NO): NO